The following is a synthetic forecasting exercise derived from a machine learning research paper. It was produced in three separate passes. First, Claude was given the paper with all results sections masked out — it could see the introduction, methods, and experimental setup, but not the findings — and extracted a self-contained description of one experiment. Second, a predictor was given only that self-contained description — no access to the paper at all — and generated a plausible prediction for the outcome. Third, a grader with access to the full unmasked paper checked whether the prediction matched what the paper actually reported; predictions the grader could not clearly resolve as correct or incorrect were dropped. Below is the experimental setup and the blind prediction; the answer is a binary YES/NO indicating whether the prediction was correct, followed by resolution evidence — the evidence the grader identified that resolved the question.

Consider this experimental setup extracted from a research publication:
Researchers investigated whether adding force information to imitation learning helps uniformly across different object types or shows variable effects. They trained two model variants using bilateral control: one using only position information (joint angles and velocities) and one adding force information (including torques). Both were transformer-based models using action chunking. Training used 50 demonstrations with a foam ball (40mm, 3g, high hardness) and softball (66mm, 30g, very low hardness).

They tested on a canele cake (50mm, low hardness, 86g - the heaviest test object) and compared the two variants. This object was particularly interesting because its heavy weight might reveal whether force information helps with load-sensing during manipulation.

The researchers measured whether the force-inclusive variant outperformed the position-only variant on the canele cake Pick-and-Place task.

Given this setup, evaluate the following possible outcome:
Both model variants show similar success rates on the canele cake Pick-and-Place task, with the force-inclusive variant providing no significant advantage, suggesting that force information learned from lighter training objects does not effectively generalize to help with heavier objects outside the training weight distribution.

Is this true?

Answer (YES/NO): YES